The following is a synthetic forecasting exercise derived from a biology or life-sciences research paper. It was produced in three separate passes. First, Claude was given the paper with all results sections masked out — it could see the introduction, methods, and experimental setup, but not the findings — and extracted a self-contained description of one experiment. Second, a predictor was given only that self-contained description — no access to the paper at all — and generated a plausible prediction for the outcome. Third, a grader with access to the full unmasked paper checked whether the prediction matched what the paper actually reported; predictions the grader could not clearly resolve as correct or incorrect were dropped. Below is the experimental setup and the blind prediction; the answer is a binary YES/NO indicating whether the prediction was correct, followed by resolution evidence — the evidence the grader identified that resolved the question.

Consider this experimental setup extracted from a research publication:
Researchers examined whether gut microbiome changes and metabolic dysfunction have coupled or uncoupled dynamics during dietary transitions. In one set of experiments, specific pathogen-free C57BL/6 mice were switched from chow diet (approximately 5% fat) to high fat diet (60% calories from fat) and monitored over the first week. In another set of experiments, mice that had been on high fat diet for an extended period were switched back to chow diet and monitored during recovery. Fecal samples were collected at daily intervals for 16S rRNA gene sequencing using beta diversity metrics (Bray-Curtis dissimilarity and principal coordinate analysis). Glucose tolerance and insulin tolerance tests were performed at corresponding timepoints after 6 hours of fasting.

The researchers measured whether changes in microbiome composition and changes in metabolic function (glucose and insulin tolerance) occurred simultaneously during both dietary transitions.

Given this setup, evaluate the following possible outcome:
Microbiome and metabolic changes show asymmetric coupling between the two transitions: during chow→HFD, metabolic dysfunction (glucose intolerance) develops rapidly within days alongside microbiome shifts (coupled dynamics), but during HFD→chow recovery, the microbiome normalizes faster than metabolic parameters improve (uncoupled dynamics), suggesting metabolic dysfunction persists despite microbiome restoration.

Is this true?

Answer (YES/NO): NO